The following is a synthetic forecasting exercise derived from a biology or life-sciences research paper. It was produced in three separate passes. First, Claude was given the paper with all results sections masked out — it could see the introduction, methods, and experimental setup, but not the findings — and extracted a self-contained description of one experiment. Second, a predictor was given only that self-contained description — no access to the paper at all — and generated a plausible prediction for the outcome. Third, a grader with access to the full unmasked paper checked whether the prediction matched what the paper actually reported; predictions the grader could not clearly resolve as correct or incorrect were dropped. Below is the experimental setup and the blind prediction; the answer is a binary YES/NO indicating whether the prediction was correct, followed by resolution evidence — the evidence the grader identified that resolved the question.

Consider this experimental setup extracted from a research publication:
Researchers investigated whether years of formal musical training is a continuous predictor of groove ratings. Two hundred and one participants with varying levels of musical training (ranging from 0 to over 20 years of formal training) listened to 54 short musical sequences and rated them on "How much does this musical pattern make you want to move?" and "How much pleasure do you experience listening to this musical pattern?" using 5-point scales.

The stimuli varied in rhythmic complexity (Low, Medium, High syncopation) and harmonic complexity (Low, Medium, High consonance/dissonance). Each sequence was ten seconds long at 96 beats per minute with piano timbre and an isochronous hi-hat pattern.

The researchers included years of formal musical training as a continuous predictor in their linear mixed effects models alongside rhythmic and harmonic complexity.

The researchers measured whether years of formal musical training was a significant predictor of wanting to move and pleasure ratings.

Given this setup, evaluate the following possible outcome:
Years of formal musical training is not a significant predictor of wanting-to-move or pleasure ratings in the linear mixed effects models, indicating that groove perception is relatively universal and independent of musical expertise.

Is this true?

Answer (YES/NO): NO